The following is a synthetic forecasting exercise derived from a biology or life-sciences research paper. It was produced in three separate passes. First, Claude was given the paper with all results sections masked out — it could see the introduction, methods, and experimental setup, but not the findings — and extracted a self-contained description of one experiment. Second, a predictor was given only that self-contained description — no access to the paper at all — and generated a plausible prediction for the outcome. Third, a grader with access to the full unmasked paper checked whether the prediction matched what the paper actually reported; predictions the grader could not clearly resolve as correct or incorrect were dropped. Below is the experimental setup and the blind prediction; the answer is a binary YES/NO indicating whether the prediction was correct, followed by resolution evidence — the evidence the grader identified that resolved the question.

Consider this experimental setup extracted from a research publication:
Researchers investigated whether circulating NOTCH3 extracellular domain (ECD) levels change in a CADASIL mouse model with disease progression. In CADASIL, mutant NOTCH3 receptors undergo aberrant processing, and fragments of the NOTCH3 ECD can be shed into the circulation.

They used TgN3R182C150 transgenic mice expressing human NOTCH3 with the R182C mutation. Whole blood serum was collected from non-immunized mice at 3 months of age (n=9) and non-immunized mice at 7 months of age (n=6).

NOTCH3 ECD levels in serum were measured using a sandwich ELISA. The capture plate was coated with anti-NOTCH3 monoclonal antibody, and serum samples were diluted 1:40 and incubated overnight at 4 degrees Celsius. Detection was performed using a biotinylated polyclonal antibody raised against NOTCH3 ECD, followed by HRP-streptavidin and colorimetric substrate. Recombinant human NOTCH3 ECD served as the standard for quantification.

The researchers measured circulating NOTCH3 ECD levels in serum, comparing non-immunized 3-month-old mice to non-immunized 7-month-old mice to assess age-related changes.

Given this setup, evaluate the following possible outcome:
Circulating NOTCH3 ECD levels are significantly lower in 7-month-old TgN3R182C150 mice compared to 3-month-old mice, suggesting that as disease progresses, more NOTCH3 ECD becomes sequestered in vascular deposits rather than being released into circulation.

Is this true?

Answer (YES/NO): NO